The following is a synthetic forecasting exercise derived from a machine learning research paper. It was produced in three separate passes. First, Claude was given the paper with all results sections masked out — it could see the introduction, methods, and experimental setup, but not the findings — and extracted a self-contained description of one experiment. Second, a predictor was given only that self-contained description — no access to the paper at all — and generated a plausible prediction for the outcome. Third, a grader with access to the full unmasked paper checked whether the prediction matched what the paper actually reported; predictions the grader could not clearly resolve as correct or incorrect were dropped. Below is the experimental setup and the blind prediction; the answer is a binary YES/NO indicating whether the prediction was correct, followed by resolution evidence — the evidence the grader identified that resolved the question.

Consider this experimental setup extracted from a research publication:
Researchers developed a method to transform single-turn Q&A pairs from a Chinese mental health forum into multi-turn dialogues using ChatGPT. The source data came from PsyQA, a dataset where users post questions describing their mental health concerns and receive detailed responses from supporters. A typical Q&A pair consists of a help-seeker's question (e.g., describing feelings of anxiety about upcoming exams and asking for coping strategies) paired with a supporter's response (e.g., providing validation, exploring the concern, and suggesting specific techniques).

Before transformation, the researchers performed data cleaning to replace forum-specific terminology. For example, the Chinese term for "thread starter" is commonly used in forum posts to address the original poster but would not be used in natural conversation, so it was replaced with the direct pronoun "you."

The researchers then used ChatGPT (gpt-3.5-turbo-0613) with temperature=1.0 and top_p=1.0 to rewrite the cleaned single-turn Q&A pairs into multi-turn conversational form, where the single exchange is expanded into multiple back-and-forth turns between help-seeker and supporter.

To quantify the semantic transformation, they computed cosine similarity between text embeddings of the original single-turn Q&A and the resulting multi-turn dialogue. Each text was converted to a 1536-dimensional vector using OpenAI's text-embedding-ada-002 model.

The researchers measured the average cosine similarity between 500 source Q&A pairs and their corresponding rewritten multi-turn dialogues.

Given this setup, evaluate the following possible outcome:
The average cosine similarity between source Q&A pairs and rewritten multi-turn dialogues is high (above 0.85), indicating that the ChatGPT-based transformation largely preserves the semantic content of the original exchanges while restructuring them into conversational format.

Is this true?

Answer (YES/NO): YES